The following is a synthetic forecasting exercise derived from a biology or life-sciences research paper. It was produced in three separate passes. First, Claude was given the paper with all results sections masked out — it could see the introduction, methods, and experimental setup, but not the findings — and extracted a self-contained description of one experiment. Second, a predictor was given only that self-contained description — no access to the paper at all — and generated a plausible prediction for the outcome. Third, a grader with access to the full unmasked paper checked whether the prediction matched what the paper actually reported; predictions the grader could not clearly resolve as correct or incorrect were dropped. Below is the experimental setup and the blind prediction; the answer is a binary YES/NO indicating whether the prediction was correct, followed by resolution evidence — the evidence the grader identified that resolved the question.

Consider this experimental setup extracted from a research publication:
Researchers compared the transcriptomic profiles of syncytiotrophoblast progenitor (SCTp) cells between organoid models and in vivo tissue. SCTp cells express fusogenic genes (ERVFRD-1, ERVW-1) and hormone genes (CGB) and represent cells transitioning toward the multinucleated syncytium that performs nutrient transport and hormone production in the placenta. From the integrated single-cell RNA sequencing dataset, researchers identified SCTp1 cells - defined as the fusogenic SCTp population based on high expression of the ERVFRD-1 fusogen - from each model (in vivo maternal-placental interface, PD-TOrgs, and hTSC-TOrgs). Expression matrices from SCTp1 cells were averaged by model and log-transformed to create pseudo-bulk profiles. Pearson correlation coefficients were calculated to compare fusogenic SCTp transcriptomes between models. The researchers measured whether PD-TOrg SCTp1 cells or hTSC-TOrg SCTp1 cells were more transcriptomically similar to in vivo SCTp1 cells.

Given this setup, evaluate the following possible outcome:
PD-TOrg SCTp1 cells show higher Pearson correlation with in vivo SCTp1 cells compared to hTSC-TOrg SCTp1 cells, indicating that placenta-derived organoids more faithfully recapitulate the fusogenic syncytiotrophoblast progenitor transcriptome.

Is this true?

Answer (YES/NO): YES